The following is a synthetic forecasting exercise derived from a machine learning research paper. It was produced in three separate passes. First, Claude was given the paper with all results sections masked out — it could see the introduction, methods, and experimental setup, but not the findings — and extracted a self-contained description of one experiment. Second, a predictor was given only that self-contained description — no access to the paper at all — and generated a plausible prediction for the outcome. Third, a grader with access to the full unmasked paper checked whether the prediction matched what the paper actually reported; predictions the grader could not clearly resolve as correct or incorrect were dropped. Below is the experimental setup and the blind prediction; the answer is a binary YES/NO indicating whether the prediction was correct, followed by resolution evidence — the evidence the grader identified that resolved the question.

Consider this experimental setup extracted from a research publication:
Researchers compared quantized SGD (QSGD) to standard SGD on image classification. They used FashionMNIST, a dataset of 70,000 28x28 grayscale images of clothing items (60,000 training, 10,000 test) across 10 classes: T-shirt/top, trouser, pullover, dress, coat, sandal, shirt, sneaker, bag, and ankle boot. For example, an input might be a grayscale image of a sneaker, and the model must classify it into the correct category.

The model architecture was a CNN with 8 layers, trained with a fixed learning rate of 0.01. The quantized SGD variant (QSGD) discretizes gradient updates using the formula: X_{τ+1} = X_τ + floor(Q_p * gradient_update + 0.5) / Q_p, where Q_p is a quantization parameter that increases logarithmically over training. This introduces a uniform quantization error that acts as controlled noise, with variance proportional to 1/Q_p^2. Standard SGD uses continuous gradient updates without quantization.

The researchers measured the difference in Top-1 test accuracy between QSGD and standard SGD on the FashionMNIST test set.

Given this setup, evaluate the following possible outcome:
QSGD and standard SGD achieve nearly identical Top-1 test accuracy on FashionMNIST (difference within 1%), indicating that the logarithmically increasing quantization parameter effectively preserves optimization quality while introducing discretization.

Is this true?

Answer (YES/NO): YES